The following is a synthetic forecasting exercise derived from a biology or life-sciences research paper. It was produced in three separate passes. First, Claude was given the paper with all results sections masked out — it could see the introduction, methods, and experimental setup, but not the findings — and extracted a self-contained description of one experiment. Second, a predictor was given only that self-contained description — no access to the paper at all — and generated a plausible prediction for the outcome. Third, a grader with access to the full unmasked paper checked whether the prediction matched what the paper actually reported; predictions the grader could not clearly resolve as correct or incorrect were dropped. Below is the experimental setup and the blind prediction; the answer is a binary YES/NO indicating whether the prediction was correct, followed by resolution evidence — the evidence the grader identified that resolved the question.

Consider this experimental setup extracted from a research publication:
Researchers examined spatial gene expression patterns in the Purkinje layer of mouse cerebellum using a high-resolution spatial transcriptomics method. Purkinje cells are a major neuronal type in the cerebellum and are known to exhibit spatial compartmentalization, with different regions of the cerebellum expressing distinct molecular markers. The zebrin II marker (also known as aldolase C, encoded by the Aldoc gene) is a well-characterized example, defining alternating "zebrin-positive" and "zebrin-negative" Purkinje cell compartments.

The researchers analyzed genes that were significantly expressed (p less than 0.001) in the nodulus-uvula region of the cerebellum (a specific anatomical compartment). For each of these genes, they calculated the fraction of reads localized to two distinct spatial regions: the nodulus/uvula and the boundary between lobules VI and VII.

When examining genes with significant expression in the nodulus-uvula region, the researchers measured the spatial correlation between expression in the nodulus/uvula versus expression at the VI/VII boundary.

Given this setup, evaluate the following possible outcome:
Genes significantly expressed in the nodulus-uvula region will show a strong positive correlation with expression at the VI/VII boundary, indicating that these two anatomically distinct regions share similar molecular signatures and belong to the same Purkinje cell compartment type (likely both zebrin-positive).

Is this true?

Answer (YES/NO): YES